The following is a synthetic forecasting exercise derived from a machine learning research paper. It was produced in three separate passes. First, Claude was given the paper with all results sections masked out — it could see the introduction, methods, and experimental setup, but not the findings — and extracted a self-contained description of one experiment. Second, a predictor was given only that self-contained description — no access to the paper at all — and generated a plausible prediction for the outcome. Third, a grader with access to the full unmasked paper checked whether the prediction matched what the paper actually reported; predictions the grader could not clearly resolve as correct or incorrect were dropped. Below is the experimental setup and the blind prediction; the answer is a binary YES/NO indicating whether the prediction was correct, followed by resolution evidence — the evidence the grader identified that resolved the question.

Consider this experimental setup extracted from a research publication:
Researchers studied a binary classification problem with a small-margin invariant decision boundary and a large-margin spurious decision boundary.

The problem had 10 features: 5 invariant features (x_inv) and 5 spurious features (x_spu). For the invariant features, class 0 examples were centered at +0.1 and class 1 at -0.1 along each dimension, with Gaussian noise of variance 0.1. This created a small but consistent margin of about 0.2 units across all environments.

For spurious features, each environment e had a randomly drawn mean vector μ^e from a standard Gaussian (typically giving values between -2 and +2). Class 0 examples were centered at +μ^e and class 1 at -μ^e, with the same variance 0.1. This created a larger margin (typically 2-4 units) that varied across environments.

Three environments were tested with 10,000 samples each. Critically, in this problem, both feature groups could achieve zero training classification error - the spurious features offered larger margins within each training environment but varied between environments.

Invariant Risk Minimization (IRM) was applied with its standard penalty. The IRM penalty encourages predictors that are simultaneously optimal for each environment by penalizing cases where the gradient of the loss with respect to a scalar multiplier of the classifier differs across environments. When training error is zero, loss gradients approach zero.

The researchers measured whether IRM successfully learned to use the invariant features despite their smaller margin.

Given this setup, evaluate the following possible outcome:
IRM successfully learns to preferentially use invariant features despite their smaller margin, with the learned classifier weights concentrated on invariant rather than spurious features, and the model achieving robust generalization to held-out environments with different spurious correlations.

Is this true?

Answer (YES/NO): NO